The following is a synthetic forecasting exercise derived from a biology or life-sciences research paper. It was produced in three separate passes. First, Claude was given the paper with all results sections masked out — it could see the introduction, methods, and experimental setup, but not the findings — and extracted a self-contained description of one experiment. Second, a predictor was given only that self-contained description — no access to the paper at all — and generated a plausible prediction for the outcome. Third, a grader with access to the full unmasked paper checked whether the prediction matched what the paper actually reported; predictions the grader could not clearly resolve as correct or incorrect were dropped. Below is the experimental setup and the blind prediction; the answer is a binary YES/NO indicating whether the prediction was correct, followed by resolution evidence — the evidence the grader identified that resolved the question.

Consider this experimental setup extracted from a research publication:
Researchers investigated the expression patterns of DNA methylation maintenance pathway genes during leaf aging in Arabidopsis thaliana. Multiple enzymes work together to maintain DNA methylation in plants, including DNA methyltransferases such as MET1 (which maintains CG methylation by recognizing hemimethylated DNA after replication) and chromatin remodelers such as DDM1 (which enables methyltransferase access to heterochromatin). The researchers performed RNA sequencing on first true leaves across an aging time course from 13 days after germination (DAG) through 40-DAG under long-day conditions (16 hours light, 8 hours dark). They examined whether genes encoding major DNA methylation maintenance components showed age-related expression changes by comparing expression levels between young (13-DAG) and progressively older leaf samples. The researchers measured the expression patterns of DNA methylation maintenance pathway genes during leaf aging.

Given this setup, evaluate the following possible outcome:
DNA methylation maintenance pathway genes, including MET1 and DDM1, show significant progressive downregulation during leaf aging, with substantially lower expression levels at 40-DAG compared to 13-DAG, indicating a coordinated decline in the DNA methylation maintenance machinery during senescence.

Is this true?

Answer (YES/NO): YES